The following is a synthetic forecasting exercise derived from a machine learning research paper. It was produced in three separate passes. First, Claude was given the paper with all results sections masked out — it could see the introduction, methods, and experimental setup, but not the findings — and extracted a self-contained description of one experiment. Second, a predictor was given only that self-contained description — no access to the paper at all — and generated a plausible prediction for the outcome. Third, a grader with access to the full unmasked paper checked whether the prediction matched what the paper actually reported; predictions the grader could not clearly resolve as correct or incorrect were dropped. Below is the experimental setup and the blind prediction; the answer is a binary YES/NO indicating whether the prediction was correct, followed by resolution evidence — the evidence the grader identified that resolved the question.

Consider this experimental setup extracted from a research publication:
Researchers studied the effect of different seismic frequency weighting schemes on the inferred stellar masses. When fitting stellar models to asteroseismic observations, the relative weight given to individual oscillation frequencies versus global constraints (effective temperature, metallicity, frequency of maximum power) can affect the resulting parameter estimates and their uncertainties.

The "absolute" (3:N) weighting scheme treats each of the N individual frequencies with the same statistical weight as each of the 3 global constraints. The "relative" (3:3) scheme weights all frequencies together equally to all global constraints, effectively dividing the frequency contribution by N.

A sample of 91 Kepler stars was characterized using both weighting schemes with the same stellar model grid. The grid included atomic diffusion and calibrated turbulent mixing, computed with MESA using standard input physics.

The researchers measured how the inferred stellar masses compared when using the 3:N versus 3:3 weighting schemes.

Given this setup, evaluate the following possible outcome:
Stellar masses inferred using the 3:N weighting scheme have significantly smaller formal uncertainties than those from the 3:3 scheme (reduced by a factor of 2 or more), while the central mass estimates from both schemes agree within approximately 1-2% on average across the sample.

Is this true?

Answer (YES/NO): NO